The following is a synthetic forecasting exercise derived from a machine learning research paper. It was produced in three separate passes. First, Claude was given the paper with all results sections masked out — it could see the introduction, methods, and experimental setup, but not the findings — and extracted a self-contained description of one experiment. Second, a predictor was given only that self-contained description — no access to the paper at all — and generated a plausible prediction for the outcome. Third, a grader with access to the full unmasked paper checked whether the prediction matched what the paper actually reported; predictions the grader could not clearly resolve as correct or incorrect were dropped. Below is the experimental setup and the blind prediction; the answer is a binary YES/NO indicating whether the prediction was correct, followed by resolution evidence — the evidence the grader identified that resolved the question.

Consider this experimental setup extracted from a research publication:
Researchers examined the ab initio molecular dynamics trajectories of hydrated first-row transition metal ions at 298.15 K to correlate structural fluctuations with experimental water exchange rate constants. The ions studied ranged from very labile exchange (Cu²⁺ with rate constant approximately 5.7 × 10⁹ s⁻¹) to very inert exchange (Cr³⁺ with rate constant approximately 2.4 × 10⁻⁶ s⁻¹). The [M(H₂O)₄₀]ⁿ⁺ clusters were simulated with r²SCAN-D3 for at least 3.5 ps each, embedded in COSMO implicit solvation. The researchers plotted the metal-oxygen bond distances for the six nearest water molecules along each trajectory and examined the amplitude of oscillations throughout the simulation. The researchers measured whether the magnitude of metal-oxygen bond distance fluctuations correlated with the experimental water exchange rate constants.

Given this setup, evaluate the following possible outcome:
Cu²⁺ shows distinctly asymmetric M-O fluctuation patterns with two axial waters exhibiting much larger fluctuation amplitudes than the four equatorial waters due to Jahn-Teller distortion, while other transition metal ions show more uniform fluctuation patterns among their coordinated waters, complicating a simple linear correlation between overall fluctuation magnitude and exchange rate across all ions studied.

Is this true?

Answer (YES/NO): NO